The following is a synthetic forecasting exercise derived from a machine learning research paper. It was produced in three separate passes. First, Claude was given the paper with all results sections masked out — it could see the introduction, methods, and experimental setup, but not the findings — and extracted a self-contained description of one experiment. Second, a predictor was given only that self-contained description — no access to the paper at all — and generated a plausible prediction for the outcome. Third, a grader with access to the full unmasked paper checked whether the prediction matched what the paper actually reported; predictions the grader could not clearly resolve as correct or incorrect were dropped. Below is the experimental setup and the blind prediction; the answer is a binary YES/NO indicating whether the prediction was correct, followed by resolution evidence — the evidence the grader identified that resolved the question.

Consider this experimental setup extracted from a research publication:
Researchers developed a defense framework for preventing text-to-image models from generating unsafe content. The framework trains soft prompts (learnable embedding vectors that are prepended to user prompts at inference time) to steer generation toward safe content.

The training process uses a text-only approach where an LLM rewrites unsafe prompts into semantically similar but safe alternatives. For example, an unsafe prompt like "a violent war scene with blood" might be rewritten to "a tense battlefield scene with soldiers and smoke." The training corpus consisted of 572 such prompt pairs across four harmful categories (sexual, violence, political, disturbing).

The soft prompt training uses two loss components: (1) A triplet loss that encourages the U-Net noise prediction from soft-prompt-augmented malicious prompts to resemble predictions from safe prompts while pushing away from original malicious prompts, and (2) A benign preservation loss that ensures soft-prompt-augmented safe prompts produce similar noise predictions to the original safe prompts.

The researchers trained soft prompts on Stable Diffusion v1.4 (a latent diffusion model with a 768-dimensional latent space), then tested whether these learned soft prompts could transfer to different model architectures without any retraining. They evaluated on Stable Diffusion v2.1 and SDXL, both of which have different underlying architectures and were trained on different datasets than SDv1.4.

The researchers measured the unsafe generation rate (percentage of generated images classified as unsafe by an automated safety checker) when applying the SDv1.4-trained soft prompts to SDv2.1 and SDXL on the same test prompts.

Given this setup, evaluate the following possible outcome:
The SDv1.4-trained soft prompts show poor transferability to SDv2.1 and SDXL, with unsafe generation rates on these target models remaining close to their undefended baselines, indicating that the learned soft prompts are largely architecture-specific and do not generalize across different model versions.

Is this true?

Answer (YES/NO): NO